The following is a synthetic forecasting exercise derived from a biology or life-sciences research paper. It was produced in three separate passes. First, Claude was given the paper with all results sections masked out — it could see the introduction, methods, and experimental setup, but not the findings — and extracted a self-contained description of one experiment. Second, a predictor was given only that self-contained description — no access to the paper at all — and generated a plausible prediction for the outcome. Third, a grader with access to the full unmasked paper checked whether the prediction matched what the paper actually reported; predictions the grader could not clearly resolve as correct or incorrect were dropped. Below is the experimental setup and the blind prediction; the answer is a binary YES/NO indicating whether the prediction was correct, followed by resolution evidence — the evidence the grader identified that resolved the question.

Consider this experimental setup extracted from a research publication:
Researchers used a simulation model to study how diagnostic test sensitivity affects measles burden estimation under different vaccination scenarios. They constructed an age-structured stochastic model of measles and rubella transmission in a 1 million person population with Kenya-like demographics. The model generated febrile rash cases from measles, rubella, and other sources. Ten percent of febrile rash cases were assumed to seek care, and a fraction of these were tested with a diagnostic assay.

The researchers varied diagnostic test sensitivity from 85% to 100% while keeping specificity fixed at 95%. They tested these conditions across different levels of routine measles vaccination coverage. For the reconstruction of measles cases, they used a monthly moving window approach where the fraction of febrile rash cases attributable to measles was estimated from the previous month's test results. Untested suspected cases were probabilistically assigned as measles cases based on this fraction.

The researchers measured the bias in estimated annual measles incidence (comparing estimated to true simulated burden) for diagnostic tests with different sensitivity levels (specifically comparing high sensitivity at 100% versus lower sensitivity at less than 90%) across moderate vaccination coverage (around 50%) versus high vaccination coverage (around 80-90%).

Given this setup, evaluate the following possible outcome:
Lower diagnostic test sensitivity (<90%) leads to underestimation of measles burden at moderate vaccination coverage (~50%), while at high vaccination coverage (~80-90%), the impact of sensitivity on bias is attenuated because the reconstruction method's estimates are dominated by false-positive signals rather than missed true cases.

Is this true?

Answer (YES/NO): NO